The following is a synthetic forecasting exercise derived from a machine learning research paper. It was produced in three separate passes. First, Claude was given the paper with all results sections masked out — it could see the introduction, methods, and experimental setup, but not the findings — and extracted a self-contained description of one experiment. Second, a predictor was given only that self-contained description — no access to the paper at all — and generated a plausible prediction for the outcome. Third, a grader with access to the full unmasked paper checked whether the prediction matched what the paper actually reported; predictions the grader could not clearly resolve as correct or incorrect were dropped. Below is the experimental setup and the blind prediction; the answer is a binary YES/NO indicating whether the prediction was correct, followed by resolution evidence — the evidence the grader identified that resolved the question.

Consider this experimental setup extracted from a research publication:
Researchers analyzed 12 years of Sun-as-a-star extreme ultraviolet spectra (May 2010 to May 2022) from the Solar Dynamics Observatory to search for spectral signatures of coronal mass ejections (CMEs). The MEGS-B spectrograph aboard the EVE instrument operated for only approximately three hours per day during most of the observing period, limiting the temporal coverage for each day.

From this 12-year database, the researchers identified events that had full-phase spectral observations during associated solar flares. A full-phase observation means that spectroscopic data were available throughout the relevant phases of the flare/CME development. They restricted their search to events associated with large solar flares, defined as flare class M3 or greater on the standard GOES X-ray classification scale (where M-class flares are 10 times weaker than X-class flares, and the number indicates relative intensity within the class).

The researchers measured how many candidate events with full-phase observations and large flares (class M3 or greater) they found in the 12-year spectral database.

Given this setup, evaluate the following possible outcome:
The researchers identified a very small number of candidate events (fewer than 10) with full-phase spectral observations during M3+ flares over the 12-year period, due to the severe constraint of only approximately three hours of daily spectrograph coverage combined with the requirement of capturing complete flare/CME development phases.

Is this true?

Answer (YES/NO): NO